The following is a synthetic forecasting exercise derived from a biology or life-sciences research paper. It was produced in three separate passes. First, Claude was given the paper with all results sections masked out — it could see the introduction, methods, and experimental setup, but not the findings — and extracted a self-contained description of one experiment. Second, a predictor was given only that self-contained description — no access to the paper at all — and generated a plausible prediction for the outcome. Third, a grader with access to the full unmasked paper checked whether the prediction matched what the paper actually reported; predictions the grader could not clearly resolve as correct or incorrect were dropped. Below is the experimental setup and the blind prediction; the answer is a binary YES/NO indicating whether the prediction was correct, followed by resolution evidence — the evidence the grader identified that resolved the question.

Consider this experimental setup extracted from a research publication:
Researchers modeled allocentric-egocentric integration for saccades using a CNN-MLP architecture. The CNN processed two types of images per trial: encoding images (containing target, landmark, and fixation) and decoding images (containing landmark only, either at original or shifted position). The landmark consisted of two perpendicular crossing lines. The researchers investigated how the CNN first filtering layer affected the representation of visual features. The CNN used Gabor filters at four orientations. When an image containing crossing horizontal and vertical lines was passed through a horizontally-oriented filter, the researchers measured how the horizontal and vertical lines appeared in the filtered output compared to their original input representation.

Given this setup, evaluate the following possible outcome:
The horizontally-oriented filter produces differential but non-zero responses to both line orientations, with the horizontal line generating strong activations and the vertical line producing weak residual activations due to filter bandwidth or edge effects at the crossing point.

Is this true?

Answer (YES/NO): YES